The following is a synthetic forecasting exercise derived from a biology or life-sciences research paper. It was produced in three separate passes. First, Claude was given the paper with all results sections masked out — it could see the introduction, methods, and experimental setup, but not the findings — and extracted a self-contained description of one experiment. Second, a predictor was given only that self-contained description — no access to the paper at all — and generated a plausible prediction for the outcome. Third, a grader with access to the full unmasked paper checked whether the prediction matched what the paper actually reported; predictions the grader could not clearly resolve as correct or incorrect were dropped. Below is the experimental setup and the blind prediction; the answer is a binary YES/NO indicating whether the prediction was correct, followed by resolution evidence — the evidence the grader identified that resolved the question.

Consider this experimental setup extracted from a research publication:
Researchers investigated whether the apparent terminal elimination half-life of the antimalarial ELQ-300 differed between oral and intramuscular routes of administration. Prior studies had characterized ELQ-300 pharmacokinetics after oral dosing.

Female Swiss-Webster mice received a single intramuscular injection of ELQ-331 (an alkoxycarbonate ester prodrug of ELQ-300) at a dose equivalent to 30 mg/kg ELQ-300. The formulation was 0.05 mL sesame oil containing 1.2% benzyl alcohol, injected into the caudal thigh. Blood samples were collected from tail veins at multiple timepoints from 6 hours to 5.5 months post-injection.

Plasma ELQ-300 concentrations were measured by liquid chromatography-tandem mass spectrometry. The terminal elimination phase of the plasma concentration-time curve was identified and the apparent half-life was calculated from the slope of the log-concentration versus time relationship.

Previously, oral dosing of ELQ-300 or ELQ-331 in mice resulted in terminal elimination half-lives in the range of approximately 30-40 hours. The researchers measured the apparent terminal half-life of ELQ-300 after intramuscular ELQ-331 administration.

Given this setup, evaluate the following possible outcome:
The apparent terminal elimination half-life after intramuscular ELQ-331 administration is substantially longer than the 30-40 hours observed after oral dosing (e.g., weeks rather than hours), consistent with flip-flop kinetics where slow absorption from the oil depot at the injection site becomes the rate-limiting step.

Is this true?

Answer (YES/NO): NO